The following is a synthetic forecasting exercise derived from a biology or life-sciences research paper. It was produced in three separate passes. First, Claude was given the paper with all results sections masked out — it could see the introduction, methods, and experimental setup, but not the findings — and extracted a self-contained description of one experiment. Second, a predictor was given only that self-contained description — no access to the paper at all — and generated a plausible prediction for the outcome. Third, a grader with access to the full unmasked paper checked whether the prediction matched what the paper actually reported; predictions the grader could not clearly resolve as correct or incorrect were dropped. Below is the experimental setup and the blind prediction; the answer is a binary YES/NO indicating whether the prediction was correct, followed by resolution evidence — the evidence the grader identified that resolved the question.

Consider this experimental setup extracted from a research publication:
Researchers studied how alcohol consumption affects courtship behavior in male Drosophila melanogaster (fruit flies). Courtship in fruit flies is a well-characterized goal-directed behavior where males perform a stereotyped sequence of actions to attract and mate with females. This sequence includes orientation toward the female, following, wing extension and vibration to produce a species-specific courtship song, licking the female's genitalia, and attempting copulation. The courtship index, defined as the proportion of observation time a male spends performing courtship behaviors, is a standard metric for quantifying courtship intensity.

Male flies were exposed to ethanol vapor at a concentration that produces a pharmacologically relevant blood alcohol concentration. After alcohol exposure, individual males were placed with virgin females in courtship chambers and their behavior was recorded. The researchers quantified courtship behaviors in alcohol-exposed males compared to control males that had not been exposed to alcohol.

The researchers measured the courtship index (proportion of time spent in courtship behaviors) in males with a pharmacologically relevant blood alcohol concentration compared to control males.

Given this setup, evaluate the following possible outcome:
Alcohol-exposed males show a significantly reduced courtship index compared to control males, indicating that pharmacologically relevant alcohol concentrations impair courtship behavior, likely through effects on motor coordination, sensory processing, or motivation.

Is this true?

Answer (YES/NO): YES